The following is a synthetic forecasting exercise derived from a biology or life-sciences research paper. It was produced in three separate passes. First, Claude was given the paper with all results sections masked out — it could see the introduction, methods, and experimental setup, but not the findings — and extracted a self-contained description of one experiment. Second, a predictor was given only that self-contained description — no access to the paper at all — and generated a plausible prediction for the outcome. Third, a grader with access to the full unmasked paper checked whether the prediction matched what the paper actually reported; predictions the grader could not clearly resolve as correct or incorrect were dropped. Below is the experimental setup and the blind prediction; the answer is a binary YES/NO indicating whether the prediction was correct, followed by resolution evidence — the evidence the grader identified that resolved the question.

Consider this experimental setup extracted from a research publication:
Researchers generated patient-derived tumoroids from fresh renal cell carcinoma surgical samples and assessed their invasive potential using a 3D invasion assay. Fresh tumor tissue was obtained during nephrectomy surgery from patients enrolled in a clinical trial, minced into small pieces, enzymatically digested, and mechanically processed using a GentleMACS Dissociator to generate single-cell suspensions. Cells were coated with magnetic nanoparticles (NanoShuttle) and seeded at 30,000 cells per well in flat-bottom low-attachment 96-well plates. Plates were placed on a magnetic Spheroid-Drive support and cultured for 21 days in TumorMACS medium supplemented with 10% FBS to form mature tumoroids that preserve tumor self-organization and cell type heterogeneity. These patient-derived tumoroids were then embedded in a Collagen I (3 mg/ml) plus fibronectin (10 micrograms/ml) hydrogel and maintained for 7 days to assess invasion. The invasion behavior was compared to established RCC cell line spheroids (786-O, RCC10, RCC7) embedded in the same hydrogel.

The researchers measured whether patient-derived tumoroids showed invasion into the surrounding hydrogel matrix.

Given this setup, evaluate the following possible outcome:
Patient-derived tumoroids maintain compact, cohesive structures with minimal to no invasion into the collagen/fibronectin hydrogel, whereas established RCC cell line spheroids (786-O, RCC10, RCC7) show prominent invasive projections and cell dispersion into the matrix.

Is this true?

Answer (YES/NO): NO